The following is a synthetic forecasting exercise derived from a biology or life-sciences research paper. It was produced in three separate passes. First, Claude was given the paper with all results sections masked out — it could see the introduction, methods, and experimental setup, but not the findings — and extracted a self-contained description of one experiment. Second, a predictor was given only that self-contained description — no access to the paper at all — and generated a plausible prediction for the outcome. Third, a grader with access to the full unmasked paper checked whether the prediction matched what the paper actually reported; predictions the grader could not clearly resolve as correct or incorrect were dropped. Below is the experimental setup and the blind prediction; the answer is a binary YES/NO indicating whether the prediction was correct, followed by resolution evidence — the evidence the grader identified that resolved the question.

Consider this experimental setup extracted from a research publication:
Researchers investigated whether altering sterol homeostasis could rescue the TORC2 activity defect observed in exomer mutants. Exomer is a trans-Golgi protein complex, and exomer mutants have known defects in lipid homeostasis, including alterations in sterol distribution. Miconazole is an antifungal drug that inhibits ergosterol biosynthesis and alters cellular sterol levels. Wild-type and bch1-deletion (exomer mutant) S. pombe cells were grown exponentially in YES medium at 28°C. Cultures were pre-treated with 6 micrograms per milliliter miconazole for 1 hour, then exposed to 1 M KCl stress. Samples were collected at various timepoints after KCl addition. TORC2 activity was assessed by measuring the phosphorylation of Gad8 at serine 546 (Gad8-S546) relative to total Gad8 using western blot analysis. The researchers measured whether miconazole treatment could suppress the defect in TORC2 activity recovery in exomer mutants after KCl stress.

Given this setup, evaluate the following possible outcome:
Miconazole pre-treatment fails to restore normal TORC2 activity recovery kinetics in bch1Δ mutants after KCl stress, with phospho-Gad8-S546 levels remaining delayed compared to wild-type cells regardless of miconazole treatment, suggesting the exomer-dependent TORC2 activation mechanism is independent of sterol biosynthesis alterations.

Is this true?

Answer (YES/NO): YES